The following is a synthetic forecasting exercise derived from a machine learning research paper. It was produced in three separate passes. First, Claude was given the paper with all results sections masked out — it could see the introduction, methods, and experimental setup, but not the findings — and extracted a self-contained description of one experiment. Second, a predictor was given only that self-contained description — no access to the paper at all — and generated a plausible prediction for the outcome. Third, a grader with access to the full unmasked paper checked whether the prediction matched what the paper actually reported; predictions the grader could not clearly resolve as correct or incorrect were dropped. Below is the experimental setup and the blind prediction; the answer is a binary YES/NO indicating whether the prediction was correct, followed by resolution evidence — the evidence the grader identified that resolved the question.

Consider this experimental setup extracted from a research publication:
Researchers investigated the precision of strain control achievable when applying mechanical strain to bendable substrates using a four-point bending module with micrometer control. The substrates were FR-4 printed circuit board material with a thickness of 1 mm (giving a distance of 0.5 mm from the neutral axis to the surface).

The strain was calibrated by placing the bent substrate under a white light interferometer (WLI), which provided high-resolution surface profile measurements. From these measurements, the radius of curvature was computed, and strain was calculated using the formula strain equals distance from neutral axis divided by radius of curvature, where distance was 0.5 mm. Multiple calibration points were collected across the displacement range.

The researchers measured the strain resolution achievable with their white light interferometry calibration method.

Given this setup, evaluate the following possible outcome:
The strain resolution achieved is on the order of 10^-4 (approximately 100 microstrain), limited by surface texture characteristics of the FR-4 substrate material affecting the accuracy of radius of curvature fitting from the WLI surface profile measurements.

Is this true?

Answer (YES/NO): NO